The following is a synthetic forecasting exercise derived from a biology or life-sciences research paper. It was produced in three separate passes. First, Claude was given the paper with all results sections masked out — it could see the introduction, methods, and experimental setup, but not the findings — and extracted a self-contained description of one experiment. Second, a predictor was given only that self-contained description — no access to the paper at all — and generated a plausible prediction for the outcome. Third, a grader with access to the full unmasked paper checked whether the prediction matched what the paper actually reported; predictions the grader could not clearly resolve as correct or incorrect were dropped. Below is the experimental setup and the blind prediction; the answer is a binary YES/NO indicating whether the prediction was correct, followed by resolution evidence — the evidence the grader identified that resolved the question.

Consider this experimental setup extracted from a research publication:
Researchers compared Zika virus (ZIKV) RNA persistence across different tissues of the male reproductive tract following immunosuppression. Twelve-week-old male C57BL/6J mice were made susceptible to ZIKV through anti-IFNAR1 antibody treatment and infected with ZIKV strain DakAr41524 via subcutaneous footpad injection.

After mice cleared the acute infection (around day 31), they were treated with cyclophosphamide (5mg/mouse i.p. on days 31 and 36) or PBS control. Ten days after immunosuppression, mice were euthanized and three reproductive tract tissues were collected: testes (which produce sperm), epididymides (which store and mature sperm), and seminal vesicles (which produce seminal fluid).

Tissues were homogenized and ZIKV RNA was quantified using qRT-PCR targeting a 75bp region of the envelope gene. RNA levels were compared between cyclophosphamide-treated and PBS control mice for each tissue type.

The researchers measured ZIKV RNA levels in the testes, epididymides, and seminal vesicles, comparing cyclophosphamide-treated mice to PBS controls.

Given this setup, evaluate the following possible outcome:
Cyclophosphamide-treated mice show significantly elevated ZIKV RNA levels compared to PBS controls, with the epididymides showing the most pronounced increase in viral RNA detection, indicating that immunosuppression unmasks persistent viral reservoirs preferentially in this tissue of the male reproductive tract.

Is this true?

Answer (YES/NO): YES